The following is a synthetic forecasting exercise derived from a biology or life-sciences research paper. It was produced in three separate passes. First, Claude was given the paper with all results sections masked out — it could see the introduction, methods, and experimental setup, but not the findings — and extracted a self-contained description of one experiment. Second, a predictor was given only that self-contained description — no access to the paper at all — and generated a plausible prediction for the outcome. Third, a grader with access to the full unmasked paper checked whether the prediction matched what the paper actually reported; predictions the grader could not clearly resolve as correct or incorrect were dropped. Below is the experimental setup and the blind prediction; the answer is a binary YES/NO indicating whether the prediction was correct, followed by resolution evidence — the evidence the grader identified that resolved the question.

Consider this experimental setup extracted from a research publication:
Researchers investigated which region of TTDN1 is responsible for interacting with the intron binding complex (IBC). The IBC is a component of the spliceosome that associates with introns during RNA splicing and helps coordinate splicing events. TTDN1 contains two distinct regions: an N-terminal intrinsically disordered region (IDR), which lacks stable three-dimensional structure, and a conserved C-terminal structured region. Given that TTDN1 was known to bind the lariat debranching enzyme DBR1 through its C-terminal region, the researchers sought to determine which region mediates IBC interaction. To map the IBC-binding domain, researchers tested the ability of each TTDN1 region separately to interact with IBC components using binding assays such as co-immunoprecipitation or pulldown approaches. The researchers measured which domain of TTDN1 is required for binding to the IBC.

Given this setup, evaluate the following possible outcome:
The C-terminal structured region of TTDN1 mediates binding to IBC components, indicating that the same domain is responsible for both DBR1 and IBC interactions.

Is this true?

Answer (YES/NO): NO